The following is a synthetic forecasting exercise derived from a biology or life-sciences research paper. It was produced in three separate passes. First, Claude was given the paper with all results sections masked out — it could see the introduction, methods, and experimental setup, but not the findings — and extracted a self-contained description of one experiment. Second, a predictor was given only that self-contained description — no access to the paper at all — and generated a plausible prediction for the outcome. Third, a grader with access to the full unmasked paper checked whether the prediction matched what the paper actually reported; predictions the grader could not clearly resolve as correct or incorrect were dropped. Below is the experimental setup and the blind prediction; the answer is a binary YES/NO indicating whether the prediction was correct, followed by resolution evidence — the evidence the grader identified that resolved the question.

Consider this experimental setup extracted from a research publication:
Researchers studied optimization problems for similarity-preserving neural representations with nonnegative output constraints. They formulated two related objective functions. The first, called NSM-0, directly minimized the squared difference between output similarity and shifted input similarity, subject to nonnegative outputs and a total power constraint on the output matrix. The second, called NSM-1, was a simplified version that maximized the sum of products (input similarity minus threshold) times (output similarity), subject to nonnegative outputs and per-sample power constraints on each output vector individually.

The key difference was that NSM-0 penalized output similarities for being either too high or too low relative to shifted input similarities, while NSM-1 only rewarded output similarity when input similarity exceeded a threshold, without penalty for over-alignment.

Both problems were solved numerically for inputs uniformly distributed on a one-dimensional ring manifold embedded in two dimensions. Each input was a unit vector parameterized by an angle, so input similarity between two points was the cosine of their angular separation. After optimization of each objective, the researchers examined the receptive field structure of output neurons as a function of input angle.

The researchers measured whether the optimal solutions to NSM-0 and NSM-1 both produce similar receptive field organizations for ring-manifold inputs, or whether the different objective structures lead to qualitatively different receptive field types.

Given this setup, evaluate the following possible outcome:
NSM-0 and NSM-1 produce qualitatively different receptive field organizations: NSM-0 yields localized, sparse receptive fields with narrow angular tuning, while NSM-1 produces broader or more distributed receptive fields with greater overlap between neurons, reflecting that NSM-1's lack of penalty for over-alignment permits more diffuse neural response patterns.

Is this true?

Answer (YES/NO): NO